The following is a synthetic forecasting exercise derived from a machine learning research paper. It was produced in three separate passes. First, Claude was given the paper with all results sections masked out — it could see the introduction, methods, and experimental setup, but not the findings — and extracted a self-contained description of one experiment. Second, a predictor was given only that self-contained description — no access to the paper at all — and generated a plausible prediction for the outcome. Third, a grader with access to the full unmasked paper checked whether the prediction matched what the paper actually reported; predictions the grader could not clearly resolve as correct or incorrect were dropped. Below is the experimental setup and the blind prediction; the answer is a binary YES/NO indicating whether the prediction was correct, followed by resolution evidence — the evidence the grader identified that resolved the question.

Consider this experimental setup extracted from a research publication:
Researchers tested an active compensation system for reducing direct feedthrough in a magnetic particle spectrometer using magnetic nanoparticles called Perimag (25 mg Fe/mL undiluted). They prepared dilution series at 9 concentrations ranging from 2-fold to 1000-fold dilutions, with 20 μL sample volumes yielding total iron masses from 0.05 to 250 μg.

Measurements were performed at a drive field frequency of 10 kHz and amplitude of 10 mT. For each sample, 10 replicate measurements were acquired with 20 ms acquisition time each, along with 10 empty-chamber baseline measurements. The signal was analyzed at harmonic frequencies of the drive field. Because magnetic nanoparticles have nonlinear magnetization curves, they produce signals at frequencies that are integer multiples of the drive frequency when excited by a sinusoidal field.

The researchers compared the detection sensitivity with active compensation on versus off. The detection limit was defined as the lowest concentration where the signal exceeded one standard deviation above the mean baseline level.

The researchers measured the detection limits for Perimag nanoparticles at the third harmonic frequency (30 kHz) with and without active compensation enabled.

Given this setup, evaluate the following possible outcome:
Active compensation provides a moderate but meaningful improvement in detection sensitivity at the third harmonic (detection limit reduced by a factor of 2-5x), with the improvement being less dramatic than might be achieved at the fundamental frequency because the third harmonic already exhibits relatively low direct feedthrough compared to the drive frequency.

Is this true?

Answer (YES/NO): NO